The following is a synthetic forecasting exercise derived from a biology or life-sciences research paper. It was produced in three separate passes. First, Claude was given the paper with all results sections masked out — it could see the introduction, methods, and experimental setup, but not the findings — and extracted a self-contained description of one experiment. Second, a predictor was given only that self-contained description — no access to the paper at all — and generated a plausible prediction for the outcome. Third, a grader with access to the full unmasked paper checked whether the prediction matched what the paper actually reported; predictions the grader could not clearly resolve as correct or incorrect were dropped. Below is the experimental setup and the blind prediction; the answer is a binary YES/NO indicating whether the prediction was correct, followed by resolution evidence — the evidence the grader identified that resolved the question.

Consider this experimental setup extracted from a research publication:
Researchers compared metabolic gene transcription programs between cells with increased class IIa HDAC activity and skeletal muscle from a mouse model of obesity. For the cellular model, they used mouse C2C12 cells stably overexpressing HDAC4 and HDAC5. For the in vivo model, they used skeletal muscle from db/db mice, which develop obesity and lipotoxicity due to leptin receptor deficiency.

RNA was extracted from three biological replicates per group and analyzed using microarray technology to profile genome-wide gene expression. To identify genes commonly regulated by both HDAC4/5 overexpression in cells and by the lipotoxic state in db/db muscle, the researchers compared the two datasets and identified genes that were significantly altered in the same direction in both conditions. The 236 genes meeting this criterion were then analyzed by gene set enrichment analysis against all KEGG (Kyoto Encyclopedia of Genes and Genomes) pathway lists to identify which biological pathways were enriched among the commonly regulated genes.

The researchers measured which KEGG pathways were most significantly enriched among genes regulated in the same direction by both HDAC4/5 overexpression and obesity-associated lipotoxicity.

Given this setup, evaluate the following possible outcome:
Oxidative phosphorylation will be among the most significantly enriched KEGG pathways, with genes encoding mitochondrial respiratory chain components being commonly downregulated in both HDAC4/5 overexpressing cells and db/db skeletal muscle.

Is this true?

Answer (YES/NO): NO